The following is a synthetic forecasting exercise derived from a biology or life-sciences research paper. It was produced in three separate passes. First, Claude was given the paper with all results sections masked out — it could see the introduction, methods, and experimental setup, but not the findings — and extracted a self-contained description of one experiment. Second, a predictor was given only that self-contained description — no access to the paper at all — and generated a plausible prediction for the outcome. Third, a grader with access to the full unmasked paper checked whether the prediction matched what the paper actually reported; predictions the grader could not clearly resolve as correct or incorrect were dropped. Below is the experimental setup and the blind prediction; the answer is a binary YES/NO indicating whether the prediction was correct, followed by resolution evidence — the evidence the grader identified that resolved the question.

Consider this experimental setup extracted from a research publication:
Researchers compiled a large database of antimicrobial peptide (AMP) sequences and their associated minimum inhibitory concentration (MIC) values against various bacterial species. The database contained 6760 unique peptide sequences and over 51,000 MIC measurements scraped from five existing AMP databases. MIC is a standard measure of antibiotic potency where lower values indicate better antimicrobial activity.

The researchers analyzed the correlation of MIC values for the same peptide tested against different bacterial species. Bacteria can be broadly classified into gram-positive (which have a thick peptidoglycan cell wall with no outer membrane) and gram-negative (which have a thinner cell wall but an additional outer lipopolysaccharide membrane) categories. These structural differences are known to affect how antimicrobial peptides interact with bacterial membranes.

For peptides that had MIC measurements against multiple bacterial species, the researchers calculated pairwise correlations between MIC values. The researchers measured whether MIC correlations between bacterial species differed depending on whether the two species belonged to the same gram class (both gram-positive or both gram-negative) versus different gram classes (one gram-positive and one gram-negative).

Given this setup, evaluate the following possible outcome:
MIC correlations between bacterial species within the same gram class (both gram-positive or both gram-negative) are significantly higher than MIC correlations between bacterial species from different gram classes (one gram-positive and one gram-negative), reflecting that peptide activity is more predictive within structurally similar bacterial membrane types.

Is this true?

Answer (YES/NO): YES